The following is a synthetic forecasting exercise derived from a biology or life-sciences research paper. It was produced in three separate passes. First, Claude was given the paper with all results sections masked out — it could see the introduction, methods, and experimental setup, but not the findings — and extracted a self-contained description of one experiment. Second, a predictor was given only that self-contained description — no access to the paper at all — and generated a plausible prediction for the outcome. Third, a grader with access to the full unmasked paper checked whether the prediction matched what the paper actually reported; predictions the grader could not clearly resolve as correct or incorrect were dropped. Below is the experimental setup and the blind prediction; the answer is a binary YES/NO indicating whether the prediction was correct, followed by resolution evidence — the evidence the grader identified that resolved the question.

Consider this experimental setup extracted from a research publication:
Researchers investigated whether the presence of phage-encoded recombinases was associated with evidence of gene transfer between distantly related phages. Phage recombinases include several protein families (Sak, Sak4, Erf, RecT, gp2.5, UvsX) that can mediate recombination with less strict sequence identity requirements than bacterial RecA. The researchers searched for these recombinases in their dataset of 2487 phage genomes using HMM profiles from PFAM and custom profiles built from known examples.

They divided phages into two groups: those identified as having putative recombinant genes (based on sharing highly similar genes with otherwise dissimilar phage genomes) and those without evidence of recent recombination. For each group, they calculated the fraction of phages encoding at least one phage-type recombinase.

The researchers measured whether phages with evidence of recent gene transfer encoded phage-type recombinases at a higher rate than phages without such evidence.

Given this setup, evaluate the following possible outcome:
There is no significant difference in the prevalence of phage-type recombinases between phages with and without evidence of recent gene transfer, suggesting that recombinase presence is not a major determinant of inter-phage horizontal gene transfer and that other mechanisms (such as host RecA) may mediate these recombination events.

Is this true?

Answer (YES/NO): NO